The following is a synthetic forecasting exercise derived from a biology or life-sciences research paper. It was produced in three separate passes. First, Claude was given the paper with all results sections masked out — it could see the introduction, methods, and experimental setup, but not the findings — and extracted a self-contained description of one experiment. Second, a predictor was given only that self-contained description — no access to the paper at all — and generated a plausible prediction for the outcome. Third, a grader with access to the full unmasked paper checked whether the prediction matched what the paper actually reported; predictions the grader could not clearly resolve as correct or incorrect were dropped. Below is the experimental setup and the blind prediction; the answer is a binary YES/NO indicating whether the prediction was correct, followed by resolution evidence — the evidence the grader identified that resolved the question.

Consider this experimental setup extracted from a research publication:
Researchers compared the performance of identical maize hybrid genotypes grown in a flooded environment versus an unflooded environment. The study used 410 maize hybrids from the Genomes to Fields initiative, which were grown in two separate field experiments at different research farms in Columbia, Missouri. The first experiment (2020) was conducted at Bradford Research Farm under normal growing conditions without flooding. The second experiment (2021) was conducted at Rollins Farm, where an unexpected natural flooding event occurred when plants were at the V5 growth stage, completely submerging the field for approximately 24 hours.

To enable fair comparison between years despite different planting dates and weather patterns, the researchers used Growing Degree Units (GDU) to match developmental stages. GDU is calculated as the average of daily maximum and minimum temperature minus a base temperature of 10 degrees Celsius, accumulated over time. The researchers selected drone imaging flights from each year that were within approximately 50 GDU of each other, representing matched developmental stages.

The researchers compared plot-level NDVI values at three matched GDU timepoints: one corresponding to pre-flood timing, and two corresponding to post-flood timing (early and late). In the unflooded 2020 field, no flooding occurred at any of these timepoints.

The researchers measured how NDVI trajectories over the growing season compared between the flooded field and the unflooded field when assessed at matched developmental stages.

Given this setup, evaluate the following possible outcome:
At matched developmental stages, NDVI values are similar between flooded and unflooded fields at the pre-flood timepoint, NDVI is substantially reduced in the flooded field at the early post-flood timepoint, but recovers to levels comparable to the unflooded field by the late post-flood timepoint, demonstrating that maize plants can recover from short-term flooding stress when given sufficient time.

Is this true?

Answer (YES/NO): NO